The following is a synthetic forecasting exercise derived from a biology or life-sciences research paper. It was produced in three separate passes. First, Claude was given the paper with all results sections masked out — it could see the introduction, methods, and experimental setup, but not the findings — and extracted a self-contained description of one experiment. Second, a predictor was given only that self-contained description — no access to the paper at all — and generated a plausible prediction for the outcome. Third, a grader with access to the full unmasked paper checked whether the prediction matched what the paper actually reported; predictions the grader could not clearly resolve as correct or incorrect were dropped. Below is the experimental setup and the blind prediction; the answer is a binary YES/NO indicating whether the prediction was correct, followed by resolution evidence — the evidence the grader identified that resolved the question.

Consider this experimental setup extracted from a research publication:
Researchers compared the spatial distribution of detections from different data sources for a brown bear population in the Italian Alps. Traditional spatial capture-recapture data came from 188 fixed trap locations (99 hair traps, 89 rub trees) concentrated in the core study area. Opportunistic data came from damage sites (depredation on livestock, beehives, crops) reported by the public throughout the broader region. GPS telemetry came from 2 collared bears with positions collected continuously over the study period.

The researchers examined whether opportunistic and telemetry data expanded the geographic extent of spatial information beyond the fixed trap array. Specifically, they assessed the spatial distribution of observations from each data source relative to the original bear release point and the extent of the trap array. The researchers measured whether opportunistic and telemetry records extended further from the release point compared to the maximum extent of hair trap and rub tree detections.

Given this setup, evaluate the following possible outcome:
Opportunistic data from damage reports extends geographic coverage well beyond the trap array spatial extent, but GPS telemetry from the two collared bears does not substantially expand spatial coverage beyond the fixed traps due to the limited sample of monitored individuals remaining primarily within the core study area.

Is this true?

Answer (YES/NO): NO